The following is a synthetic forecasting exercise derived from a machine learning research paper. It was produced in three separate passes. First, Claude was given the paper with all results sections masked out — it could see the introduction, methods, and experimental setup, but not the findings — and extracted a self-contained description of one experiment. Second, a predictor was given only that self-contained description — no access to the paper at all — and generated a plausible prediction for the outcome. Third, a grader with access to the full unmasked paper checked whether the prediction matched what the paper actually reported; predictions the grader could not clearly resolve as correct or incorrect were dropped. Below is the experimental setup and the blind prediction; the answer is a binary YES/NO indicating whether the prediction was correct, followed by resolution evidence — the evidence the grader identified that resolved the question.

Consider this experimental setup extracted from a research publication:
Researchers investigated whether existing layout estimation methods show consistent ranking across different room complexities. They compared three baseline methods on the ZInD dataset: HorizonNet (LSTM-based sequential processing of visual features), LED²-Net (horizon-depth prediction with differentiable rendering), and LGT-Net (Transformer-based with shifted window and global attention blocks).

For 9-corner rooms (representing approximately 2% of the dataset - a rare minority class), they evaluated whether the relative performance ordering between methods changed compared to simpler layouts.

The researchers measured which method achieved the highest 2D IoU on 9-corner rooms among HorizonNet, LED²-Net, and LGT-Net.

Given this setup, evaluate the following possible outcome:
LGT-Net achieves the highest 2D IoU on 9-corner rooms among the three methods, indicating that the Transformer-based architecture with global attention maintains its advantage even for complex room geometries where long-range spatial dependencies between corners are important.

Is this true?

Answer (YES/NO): NO